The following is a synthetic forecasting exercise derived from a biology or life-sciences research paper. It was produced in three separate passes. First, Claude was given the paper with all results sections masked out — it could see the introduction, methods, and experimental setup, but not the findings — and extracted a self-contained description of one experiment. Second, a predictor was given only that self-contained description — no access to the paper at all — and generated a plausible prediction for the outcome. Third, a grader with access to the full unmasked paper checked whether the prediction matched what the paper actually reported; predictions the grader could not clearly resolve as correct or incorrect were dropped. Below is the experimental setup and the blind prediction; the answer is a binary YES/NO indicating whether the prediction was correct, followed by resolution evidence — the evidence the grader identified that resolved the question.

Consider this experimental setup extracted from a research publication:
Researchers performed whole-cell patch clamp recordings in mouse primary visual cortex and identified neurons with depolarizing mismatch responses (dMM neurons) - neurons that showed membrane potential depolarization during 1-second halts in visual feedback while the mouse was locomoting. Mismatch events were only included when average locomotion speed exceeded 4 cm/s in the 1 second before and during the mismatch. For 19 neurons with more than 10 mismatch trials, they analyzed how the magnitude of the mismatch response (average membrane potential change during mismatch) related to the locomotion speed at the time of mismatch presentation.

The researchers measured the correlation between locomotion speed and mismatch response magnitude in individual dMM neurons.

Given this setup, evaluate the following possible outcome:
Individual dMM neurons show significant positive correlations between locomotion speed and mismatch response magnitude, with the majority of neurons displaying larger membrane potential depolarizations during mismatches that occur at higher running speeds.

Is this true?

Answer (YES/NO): YES